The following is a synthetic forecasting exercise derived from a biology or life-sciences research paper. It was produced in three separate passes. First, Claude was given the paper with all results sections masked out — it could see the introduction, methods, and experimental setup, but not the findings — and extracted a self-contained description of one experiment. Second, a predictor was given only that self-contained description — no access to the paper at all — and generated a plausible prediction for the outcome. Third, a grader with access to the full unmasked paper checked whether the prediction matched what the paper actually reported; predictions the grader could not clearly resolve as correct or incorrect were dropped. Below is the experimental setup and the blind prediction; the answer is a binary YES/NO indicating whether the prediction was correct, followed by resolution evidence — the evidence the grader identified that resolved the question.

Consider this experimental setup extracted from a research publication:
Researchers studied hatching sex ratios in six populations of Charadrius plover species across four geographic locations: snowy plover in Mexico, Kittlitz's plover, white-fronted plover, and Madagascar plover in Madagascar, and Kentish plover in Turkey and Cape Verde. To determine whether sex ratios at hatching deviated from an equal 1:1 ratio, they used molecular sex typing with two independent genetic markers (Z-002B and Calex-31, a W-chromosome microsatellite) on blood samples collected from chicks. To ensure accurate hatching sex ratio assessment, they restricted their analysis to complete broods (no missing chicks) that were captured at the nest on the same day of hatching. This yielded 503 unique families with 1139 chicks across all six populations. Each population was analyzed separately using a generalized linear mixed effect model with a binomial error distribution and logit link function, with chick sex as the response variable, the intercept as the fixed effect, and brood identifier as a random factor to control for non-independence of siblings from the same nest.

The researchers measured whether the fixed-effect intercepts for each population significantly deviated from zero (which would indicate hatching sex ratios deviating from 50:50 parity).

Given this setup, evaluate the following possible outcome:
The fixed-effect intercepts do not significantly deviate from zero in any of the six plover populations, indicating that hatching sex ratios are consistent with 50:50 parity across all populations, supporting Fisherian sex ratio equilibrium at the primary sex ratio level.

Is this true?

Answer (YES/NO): YES